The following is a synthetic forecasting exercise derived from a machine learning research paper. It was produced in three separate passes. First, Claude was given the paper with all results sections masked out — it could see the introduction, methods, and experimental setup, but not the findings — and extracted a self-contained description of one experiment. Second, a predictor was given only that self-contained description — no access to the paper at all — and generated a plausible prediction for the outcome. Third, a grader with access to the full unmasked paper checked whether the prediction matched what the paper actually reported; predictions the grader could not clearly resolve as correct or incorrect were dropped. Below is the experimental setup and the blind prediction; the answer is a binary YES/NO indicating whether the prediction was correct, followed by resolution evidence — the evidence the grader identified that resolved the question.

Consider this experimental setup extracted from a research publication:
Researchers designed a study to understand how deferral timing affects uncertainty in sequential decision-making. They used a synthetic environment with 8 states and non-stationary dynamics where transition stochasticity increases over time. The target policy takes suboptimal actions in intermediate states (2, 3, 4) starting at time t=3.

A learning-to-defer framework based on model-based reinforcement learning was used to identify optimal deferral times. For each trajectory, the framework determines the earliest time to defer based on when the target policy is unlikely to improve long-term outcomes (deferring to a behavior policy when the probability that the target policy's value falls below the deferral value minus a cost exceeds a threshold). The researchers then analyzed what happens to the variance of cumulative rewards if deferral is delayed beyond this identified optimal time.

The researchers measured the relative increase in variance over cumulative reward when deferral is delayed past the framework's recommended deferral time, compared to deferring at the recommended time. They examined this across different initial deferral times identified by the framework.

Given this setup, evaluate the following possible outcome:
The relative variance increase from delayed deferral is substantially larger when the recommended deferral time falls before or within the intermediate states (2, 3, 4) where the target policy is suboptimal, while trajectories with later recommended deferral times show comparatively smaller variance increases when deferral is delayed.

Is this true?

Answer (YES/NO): YES